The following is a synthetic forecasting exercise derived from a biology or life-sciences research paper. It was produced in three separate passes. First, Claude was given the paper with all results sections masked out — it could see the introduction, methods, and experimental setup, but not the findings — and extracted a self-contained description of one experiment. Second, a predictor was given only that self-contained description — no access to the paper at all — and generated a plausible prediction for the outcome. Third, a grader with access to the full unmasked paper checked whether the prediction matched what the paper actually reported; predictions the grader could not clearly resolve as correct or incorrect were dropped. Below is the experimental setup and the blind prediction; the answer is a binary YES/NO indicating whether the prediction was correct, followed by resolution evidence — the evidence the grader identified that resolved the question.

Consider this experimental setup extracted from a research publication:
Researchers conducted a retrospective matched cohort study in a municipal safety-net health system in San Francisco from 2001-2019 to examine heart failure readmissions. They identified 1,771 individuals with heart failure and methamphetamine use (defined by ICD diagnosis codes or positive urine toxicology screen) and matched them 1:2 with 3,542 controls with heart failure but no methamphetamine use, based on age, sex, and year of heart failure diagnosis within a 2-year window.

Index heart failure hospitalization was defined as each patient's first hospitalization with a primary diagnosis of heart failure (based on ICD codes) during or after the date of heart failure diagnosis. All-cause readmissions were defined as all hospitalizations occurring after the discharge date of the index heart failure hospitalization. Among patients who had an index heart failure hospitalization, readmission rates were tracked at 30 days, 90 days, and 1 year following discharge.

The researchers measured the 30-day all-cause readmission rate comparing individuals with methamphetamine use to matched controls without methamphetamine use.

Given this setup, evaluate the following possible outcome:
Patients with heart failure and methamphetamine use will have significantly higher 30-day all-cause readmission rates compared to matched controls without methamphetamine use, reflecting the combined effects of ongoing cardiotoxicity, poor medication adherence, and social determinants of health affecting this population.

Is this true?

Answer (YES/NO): YES